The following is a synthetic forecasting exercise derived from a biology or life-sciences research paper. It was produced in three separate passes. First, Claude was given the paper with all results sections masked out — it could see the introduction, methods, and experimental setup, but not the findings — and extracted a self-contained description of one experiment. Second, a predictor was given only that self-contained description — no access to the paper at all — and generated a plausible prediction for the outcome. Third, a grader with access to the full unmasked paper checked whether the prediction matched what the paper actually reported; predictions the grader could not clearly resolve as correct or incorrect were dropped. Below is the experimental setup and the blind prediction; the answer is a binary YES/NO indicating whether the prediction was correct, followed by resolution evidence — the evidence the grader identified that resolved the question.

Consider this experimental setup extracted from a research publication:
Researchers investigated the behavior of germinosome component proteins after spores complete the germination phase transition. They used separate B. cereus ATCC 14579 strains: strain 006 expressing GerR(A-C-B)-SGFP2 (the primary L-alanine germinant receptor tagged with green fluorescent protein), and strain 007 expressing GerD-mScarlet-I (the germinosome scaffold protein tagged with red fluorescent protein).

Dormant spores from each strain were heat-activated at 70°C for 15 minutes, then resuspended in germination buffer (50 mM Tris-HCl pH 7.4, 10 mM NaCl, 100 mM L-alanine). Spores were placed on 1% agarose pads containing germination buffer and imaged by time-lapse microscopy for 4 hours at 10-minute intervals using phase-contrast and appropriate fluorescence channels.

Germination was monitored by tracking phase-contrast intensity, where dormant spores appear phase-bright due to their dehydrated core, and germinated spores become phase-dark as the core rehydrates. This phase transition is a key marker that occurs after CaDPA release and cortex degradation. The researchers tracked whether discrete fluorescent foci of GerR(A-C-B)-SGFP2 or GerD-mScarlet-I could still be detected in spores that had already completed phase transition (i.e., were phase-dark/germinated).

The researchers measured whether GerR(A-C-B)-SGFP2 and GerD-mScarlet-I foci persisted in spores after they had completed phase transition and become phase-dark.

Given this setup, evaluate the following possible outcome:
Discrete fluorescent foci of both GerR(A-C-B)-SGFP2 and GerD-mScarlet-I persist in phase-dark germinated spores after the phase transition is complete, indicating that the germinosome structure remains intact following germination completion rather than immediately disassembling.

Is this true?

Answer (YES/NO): NO